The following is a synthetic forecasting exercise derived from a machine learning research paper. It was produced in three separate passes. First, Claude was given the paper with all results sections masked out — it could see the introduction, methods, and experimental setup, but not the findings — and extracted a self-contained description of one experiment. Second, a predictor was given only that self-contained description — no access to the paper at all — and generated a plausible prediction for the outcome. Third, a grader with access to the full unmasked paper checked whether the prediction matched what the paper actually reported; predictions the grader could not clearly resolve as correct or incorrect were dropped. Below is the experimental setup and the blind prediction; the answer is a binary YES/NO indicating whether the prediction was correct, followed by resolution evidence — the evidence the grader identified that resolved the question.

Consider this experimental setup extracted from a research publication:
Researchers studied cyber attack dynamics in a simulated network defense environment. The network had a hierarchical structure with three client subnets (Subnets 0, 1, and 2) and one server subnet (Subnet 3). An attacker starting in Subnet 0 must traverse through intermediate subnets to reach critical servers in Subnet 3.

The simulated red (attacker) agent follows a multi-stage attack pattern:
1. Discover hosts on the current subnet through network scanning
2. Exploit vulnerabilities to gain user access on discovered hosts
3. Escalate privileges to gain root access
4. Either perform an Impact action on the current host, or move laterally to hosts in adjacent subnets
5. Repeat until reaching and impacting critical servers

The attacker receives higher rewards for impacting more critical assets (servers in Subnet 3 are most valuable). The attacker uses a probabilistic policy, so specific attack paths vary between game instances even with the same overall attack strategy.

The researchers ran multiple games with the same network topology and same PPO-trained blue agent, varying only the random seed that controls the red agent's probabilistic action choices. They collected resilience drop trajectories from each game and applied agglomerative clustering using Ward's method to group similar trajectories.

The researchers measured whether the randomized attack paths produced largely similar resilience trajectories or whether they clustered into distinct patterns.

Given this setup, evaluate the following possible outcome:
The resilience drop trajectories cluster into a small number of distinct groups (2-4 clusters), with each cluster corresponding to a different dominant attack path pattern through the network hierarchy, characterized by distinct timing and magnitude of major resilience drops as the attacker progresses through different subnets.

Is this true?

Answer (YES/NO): NO